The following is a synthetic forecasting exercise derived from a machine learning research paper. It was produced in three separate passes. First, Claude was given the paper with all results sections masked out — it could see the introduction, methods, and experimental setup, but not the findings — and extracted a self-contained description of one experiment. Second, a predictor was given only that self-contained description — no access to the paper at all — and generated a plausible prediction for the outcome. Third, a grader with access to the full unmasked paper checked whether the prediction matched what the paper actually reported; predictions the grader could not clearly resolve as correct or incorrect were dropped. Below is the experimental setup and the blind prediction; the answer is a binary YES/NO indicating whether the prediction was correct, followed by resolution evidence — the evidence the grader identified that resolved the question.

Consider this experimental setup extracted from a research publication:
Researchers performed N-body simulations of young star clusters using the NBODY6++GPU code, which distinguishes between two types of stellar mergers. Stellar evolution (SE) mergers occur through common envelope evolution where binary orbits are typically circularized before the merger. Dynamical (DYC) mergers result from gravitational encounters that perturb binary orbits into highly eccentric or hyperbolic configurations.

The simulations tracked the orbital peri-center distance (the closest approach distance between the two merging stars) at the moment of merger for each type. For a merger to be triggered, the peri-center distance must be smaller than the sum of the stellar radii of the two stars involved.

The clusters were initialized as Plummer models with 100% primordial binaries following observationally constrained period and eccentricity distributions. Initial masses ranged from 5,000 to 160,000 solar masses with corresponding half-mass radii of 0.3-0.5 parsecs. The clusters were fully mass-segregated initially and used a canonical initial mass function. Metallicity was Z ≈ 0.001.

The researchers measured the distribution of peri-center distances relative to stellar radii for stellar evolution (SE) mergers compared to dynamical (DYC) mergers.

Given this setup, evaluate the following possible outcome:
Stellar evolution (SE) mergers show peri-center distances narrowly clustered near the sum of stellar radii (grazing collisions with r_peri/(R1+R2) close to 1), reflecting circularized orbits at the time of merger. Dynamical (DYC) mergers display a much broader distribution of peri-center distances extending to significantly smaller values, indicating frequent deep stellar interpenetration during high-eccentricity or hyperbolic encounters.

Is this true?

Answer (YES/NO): YES